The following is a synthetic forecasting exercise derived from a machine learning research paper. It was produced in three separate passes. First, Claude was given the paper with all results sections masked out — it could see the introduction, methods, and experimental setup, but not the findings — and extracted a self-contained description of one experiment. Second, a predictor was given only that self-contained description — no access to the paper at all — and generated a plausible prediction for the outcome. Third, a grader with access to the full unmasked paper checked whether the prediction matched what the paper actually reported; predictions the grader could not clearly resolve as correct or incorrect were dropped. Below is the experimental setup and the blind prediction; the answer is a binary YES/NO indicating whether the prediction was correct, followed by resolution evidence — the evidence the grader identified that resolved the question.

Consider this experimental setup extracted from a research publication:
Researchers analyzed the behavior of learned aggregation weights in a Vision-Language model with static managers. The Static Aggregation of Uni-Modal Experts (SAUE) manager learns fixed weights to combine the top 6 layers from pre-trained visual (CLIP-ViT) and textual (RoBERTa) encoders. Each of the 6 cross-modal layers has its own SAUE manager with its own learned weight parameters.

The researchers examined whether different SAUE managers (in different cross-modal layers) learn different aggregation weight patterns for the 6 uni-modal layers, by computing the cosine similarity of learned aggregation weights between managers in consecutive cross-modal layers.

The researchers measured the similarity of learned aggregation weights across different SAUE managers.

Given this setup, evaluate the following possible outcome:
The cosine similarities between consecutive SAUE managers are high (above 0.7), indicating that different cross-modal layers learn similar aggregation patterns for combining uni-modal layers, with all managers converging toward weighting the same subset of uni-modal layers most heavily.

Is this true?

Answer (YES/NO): YES